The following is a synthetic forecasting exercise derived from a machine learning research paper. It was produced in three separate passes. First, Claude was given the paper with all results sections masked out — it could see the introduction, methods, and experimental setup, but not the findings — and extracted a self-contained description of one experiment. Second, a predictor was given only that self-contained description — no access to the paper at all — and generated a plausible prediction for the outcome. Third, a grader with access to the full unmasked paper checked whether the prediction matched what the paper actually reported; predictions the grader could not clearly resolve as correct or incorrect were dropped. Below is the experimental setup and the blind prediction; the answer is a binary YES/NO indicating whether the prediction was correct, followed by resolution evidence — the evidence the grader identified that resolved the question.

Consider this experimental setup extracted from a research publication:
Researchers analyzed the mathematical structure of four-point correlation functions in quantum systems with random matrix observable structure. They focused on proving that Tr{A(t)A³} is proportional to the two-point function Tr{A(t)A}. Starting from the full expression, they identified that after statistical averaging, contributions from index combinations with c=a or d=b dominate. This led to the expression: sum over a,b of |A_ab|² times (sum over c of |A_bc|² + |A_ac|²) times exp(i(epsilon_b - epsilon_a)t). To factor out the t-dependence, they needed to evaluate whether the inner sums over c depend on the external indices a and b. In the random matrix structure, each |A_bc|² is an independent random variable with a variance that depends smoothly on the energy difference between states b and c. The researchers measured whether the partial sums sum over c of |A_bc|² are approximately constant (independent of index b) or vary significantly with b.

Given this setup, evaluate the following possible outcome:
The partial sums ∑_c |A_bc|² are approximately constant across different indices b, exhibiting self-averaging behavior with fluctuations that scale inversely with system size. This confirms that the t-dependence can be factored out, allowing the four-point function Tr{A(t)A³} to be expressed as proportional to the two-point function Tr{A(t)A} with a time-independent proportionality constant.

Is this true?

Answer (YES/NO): YES